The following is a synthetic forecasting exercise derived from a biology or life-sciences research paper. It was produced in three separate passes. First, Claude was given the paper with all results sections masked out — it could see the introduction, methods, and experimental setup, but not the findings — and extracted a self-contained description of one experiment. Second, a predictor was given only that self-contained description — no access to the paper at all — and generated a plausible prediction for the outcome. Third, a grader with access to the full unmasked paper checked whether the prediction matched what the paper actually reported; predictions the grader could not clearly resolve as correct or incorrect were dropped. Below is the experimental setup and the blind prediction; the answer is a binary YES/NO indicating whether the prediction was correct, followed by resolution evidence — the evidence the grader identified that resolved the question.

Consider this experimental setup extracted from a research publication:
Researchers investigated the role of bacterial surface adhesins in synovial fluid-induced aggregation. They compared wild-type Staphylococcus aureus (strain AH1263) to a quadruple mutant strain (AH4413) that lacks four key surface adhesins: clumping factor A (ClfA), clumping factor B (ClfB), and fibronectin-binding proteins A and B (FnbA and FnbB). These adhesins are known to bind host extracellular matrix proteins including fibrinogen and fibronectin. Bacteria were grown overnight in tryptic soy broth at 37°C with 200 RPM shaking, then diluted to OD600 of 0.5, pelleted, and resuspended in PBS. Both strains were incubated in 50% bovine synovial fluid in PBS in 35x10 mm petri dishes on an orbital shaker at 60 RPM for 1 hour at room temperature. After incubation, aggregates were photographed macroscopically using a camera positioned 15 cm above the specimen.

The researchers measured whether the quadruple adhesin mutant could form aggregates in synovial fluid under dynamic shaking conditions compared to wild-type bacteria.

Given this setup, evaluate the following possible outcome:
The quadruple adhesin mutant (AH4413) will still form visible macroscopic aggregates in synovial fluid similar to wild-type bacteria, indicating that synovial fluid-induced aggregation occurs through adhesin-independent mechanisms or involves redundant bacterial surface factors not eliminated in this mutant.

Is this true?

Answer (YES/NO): NO